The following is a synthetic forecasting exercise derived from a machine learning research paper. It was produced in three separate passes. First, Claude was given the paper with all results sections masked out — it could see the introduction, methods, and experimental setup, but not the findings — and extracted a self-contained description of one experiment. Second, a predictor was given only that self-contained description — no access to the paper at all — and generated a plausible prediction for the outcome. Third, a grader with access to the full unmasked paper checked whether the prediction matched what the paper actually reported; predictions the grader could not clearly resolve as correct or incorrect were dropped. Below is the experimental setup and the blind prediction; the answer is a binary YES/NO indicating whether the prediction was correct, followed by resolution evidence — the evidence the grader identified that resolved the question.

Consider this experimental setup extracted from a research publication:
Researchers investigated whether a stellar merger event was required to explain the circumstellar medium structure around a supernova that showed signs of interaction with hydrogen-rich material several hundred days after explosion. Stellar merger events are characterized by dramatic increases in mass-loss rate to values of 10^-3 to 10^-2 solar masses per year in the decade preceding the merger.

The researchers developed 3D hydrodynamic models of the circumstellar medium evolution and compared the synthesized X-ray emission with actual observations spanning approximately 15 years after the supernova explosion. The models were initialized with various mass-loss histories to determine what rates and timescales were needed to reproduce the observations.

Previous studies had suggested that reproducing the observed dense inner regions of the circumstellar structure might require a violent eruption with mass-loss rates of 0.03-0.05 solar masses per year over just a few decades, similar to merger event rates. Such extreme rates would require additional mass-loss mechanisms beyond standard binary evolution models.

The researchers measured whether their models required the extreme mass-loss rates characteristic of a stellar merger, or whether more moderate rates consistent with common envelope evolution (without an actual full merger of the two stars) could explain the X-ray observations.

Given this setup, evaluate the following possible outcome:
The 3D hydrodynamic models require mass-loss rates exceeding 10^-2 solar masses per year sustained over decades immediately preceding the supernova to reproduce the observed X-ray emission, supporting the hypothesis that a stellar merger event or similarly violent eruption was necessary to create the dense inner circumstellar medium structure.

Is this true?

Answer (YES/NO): NO